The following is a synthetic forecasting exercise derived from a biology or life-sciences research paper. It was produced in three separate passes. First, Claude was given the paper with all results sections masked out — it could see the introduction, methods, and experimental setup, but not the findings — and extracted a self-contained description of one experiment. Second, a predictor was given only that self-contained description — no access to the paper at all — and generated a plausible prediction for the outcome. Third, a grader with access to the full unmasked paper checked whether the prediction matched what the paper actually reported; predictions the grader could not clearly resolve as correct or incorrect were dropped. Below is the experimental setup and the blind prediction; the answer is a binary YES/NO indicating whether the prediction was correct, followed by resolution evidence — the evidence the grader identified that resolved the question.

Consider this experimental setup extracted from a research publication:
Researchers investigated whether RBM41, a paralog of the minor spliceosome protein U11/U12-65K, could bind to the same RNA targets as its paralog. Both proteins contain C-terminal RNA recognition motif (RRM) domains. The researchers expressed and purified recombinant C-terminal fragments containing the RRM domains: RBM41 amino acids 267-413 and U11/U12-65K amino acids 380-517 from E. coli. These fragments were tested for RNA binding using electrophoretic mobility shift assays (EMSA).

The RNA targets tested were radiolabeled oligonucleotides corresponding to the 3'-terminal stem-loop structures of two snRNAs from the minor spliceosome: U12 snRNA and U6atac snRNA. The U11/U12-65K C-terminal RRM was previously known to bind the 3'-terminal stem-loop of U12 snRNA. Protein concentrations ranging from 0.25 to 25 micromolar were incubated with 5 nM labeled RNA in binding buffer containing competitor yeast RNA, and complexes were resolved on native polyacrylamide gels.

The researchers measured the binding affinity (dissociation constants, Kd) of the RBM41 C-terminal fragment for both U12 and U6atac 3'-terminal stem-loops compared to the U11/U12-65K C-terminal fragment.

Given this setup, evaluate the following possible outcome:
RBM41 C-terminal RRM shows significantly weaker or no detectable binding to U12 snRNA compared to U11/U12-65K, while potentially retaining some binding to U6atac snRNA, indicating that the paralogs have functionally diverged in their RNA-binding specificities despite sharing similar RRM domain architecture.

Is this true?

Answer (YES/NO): NO